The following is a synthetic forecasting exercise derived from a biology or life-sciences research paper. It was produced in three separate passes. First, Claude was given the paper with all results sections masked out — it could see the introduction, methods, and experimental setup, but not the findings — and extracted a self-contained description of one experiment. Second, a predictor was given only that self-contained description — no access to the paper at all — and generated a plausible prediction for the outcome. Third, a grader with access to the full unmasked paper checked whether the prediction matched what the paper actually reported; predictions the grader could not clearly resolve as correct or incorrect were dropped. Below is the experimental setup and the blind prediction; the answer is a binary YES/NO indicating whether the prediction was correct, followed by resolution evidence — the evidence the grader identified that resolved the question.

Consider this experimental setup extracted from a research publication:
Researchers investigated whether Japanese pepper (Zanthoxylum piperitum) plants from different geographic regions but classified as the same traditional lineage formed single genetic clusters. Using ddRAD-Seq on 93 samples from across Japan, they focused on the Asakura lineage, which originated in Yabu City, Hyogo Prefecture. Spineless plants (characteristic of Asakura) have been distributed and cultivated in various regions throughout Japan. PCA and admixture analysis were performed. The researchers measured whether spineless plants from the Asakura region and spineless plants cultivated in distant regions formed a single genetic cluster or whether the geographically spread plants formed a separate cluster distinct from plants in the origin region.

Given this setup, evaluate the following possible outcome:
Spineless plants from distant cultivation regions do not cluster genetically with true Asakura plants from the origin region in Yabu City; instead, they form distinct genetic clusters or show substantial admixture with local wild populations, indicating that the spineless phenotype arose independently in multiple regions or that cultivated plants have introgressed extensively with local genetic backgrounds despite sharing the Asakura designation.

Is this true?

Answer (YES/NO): YES